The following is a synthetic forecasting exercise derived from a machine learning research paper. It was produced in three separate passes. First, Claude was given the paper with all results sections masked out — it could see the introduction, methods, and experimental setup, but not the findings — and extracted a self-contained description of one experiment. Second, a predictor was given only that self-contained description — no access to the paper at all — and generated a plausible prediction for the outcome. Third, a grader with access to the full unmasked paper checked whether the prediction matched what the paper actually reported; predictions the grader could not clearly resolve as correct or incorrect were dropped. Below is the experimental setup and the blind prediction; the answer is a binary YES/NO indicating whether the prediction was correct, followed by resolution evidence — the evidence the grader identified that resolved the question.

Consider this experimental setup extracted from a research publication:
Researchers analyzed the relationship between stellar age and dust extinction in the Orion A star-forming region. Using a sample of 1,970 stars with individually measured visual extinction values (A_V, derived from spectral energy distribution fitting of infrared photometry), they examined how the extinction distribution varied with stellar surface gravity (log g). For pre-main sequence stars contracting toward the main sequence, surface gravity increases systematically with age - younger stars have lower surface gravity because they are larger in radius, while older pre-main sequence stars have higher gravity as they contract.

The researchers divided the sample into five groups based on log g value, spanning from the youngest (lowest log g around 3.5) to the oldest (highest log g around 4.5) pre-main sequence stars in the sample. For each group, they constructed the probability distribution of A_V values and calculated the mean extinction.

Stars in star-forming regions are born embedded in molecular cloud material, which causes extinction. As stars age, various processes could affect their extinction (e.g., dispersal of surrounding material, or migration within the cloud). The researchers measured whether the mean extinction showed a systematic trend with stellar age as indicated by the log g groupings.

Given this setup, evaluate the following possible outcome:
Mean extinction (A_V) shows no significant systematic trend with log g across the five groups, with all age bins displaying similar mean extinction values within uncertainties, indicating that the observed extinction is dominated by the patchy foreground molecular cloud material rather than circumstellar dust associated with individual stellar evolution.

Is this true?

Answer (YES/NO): NO